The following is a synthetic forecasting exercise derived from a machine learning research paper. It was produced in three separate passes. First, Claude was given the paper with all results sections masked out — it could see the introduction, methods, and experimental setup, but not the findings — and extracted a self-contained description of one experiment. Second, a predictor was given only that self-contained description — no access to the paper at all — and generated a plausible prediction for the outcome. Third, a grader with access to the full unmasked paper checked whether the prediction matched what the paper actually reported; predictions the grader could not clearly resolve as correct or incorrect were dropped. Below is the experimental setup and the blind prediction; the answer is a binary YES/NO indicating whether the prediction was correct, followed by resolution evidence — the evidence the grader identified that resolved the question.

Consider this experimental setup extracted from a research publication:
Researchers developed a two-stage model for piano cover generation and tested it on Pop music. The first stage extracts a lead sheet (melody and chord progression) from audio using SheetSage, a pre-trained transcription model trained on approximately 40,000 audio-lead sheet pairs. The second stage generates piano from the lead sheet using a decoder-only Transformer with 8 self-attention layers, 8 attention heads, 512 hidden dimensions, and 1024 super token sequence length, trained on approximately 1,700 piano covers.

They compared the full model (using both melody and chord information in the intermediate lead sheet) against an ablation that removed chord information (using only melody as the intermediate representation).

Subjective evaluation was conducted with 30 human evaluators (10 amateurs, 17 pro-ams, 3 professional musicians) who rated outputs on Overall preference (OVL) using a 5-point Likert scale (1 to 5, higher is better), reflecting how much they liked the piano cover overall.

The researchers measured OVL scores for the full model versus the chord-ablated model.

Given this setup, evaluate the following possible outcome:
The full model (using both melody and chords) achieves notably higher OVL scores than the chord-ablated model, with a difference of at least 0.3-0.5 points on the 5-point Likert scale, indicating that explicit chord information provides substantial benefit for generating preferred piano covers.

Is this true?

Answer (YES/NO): NO